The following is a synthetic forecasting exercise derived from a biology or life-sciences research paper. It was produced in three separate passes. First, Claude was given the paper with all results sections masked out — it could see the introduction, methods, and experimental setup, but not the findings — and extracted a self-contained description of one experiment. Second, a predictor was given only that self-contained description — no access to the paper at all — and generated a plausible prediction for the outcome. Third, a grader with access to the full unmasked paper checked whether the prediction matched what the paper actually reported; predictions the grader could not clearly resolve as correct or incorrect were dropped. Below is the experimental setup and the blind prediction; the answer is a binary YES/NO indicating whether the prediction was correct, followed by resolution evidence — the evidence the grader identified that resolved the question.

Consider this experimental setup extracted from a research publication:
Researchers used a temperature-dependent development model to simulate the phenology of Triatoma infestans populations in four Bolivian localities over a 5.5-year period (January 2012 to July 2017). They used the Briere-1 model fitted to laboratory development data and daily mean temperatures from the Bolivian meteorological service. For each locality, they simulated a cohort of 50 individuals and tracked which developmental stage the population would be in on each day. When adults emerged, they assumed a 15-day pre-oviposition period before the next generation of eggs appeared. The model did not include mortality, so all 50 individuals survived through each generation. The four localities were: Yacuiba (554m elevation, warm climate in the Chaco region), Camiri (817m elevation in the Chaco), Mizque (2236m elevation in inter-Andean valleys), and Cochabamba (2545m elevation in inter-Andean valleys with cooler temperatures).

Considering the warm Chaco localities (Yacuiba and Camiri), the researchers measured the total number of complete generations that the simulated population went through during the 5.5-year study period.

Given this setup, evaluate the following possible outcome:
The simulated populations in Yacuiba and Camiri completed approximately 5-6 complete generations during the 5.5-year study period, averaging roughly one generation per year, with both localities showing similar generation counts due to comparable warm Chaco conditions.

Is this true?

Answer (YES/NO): NO